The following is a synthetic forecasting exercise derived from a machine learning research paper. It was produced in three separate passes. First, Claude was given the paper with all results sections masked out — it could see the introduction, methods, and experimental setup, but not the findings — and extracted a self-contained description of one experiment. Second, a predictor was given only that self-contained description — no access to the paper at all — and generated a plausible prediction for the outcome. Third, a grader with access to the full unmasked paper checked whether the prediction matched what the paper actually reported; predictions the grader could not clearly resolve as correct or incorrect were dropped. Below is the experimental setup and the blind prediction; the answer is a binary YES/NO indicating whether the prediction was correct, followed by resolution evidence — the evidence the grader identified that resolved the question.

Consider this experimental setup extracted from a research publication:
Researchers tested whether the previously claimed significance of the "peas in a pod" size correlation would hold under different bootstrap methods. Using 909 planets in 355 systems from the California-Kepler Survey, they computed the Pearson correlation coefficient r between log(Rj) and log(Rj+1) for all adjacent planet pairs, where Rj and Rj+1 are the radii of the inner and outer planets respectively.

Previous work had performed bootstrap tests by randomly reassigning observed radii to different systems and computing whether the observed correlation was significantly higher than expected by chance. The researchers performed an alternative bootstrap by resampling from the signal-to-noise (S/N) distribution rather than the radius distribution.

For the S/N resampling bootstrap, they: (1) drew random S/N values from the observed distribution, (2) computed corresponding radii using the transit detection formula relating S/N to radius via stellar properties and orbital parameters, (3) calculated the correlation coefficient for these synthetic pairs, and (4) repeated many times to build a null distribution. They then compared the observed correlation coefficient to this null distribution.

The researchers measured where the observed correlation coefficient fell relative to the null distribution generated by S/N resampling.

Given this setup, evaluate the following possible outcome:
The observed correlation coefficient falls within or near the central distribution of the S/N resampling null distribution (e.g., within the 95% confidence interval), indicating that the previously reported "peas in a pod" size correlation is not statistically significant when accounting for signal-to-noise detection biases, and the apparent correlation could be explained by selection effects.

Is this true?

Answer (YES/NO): NO